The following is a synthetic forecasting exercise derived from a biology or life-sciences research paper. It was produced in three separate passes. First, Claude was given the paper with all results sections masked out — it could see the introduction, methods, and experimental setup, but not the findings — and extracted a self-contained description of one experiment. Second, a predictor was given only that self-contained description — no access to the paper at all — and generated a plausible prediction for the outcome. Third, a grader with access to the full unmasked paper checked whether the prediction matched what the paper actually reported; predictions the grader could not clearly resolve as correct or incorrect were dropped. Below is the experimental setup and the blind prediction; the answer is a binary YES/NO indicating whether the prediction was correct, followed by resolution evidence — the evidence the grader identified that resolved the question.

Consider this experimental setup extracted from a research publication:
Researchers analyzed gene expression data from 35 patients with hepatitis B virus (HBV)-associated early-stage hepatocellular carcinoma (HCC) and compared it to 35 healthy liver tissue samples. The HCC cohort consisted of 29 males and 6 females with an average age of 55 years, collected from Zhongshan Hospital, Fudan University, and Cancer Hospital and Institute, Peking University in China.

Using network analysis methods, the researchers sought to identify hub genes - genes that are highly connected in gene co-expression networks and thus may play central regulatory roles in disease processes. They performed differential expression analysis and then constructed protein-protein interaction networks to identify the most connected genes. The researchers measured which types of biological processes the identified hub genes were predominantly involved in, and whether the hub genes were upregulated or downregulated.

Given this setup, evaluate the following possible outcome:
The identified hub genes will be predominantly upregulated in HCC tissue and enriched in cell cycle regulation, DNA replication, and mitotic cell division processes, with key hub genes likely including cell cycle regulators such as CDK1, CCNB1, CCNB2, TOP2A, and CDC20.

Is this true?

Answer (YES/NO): NO